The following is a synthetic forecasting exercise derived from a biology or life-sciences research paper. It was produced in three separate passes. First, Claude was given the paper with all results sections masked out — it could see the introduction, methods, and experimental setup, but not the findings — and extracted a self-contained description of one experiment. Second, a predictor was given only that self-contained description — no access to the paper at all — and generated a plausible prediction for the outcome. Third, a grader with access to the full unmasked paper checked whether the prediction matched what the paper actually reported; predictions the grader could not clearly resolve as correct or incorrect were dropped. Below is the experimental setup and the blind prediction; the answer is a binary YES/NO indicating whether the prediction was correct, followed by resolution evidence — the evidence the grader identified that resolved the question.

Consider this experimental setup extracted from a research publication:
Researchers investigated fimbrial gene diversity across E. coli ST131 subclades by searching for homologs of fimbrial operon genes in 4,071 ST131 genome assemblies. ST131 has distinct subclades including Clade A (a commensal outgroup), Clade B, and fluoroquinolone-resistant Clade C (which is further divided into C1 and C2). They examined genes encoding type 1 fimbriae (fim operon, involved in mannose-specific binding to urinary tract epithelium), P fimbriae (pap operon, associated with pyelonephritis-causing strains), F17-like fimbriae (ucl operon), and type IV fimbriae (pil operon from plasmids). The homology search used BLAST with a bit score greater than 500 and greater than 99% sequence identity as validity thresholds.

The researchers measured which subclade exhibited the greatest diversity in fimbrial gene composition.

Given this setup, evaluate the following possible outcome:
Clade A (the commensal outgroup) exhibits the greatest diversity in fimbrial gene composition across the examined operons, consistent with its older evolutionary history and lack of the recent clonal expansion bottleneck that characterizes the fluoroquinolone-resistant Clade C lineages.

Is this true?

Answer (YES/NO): NO